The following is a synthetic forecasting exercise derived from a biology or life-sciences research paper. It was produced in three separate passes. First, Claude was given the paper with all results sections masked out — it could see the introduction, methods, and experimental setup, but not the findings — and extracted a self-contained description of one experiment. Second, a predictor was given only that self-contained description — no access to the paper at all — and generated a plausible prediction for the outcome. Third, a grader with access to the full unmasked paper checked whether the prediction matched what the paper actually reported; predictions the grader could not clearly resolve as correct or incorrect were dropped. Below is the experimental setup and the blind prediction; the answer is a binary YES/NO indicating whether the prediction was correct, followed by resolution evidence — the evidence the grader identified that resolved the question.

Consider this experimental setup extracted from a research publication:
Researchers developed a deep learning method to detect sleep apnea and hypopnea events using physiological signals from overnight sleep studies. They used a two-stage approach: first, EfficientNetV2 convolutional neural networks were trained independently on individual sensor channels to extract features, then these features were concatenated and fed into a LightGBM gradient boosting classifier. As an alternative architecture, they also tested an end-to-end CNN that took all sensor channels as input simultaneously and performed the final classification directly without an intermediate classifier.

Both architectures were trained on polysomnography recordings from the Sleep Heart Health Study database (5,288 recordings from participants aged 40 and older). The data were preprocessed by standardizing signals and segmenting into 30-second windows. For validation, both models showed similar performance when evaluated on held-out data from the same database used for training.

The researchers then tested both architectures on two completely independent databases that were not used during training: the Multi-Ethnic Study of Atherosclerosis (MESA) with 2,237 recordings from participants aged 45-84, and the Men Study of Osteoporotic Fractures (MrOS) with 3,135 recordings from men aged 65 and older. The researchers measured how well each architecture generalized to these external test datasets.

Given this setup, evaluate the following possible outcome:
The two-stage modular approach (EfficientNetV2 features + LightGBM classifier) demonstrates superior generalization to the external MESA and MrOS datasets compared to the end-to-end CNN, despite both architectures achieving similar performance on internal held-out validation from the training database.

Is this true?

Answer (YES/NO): YES